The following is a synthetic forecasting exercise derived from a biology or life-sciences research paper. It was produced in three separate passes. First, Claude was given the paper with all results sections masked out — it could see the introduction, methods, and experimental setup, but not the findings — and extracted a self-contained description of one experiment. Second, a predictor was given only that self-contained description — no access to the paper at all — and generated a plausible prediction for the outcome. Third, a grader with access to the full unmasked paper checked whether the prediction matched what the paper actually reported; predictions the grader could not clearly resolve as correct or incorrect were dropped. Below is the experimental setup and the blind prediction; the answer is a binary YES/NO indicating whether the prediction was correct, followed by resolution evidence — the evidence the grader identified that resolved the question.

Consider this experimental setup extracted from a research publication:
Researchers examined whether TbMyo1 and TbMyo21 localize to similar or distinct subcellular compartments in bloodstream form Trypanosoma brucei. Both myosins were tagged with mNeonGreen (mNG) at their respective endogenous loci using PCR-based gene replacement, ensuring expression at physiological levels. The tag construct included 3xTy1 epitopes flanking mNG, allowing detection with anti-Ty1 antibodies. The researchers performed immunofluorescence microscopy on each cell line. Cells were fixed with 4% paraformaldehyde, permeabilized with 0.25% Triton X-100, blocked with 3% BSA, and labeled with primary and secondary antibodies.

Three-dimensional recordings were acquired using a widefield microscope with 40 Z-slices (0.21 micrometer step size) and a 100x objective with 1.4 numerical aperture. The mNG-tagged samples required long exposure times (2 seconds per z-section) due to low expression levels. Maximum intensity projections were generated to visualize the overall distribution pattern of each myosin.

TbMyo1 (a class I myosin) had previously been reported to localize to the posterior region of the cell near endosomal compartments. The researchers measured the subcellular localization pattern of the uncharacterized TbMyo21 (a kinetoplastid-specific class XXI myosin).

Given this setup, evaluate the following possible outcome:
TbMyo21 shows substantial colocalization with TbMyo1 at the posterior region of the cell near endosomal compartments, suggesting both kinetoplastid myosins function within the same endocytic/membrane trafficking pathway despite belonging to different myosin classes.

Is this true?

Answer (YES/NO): NO